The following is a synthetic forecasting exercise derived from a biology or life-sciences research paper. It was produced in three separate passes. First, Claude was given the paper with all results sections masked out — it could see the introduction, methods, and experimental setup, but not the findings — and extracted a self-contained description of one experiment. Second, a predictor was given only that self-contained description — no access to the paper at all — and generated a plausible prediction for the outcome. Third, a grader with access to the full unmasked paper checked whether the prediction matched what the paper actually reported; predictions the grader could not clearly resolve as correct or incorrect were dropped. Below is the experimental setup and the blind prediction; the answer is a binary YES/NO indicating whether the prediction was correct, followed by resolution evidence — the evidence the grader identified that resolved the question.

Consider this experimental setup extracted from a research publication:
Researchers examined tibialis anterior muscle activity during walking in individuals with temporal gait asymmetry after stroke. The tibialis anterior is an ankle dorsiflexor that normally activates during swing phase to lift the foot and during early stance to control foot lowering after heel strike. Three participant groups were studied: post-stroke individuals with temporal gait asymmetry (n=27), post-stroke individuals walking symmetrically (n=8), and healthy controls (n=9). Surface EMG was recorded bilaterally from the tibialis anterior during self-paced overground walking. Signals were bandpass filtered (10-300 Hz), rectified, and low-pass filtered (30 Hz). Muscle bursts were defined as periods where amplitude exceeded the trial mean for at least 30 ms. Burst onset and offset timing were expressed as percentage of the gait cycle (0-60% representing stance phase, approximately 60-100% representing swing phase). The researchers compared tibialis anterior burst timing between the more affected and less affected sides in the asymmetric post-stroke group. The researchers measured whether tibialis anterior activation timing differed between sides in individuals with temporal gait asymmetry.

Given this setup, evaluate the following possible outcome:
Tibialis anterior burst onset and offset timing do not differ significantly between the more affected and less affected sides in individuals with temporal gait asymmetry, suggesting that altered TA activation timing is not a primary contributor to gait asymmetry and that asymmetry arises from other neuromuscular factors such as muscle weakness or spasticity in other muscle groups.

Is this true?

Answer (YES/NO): NO